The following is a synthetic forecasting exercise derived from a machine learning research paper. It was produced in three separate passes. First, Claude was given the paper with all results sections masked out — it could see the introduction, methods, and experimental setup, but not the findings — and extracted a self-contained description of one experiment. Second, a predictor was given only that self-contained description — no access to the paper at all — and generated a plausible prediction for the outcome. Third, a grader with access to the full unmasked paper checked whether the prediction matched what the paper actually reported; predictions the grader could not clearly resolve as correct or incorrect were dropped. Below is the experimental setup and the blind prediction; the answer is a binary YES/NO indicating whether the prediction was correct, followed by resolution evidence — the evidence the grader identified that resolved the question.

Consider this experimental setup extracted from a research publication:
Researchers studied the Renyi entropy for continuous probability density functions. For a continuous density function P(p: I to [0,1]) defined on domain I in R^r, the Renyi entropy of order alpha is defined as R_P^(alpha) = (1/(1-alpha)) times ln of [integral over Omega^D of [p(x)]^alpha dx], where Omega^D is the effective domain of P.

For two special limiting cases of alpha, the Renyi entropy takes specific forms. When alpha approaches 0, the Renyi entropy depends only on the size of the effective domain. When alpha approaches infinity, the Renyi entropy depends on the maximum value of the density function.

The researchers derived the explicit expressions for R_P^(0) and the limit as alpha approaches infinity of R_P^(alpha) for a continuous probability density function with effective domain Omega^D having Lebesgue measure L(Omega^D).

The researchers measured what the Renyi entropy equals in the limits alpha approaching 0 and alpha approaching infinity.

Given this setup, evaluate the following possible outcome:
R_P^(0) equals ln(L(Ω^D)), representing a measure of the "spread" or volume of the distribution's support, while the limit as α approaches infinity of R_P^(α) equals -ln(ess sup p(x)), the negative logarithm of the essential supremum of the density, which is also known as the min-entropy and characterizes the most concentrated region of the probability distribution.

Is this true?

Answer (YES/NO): NO